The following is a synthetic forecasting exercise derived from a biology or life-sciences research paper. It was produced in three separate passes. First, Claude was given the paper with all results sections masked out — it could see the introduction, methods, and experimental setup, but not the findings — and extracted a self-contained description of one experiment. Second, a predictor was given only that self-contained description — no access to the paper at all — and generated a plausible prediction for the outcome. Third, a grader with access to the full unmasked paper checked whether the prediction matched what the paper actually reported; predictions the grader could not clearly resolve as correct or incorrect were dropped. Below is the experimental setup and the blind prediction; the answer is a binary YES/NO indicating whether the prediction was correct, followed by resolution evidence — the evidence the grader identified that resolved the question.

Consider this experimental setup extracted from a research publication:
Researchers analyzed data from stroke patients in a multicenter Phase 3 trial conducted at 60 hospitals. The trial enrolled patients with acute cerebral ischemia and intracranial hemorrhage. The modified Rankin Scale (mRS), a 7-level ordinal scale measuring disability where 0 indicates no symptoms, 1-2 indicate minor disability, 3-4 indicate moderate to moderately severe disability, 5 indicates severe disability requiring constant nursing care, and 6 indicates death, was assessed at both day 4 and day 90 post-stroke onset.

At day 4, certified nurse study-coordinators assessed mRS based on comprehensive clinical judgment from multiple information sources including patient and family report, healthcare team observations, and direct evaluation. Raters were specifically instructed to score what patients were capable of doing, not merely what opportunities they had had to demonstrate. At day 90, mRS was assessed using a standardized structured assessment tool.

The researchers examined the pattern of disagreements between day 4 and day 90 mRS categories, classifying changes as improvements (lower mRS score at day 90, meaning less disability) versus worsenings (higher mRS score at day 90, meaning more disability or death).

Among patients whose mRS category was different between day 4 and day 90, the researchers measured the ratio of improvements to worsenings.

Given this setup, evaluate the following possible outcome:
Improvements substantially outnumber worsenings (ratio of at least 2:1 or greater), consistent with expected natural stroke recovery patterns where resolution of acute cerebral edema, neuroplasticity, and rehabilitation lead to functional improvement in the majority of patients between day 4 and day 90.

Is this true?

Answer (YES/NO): NO